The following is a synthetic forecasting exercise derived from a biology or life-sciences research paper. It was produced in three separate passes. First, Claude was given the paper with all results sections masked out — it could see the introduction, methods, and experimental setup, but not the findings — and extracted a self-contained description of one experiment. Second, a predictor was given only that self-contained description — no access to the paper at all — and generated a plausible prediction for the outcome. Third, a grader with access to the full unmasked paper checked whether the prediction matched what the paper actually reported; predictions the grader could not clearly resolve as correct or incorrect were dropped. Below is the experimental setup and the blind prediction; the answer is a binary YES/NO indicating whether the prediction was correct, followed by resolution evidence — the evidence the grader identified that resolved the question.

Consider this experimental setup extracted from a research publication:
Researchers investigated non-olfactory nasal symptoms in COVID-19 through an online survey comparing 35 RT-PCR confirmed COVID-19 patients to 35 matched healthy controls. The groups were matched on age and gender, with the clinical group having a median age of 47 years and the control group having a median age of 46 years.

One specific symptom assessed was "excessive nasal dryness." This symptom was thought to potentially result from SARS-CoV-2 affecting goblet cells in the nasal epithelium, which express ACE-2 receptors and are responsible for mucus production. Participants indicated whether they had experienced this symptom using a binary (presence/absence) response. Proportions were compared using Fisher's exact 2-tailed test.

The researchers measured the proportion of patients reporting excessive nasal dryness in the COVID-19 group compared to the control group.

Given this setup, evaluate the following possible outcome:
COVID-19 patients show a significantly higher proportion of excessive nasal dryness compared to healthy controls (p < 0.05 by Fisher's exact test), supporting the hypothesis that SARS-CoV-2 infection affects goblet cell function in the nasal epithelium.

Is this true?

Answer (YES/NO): YES